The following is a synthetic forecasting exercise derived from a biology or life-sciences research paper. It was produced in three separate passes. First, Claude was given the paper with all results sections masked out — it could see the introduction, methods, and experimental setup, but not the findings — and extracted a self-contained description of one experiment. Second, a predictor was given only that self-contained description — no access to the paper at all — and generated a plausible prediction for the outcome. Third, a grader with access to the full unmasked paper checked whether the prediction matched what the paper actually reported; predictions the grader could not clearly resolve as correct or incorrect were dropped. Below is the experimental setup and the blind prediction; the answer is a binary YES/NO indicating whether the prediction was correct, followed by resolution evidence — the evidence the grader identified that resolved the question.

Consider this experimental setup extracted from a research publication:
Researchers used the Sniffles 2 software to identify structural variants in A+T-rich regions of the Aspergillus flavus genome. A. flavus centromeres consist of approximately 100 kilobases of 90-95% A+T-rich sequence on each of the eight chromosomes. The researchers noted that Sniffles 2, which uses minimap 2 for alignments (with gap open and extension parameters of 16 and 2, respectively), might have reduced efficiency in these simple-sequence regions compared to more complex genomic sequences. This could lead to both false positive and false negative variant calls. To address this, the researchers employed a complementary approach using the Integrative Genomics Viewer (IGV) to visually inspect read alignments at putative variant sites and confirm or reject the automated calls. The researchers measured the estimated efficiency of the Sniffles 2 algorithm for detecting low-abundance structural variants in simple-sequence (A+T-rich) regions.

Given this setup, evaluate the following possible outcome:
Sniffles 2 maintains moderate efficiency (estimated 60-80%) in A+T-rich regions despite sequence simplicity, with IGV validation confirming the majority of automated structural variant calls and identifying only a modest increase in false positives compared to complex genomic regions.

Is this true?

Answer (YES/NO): NO